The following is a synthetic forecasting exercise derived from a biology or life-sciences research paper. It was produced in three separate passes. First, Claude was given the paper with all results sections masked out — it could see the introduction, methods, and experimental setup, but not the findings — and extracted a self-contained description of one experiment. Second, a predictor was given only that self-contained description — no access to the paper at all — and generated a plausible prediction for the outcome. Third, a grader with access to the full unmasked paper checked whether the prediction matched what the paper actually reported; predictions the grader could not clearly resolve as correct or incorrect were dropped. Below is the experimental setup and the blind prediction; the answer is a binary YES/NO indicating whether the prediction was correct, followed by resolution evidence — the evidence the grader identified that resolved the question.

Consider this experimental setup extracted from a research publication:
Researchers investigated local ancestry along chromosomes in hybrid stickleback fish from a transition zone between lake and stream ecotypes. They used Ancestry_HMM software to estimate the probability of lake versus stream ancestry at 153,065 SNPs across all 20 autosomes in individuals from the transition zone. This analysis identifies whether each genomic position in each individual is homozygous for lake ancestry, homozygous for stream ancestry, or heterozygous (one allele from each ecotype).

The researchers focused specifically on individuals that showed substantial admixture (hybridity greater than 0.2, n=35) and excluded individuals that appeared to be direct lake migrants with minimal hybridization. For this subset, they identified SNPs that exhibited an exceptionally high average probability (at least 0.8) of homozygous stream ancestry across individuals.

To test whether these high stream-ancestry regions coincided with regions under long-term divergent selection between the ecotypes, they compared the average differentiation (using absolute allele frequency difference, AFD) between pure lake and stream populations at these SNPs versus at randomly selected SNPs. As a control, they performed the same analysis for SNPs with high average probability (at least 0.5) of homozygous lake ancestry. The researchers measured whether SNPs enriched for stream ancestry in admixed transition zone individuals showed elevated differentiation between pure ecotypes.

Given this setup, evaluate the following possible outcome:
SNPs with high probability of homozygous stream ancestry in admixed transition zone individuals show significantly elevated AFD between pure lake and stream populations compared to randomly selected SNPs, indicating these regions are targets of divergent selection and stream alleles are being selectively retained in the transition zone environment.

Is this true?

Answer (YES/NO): YES